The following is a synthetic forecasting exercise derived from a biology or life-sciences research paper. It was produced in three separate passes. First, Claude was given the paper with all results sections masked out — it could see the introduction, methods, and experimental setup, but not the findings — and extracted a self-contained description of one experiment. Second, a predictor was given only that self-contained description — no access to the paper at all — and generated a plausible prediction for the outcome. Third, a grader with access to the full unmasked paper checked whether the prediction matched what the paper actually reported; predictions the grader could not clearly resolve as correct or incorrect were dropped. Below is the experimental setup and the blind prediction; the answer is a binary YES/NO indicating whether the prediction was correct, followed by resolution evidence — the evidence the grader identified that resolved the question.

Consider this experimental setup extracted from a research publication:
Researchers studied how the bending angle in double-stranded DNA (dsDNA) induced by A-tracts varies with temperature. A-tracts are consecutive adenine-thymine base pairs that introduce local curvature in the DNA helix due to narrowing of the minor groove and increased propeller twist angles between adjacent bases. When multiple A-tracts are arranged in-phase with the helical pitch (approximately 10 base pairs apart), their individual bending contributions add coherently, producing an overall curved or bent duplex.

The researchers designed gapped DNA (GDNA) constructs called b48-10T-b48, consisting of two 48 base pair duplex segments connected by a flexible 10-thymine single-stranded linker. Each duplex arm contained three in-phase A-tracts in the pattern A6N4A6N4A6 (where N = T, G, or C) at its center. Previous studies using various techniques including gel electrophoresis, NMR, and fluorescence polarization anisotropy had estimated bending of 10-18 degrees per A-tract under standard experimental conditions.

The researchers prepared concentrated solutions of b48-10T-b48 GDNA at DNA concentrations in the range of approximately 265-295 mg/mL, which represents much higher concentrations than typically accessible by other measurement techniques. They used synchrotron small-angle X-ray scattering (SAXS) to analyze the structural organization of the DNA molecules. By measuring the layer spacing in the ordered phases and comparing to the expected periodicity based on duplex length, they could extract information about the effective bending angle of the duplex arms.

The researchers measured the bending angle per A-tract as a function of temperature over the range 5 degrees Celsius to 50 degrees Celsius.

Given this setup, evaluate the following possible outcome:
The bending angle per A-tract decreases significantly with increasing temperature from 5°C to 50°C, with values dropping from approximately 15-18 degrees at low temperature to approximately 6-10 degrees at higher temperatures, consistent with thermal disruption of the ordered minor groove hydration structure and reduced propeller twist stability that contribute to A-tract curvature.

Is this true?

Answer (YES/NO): NO